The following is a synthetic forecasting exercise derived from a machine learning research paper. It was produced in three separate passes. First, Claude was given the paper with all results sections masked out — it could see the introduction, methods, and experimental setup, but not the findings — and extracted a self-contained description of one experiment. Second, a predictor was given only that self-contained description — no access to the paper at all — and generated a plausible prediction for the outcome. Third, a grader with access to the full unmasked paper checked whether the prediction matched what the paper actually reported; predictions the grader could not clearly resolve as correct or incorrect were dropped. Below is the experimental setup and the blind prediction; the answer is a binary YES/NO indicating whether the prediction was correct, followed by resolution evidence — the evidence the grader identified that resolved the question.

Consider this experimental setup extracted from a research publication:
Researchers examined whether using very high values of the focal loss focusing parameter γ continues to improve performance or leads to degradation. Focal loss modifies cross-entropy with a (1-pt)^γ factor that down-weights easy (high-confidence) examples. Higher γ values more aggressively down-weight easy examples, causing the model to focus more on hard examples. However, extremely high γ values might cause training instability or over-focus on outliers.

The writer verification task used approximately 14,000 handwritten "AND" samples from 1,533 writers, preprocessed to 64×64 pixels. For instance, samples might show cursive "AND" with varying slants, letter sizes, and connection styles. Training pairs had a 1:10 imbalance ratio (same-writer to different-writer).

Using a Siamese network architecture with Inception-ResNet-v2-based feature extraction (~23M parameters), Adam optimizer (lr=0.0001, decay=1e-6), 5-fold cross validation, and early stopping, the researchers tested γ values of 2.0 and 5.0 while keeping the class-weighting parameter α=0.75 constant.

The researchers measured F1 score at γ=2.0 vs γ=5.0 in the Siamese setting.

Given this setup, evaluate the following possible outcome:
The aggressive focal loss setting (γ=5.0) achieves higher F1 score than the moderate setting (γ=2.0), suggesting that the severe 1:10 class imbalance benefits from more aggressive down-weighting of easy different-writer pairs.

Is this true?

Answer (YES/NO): NO